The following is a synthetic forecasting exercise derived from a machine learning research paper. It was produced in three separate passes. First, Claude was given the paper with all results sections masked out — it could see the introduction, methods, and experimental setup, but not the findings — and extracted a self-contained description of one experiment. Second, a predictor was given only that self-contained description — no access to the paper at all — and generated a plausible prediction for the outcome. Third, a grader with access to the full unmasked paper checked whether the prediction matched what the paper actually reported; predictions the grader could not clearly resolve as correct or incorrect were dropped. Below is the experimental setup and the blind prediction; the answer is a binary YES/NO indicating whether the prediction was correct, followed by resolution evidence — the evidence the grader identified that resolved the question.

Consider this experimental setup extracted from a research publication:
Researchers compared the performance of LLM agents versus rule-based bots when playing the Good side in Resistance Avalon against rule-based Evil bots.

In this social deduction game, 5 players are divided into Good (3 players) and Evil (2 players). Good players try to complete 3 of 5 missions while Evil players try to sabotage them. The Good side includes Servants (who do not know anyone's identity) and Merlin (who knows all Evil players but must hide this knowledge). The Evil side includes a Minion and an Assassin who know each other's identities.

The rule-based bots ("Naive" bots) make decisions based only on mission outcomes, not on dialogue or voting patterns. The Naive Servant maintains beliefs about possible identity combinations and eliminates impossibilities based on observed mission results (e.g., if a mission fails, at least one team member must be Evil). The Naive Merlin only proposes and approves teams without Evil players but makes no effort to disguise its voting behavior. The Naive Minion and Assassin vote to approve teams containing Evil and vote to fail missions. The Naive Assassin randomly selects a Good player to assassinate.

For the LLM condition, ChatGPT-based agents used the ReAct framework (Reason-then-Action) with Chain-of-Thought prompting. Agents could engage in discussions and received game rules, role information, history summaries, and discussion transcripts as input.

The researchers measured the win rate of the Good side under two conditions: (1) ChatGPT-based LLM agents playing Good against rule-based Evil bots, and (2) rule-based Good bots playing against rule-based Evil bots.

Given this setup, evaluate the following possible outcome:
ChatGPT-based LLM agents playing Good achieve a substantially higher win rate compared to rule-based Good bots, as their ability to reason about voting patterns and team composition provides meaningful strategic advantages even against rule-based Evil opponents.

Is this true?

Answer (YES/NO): NO